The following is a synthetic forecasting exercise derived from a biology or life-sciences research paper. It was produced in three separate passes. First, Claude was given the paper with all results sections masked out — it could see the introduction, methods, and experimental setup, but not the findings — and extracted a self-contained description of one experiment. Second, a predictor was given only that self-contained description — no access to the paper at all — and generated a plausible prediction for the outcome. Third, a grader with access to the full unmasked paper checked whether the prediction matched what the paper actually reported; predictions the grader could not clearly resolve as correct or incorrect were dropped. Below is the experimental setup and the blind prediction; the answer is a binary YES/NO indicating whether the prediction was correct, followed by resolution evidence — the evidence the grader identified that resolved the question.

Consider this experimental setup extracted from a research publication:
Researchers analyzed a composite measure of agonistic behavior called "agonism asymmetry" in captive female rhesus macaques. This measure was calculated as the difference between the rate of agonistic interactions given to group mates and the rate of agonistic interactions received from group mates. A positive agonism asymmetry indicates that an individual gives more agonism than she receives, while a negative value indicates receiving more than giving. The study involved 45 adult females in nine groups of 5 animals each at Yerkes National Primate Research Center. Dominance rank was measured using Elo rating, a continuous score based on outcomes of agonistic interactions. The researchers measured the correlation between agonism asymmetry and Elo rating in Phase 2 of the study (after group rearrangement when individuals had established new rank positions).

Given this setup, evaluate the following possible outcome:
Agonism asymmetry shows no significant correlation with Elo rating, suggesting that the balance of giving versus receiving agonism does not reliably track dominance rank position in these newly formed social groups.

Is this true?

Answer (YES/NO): NO